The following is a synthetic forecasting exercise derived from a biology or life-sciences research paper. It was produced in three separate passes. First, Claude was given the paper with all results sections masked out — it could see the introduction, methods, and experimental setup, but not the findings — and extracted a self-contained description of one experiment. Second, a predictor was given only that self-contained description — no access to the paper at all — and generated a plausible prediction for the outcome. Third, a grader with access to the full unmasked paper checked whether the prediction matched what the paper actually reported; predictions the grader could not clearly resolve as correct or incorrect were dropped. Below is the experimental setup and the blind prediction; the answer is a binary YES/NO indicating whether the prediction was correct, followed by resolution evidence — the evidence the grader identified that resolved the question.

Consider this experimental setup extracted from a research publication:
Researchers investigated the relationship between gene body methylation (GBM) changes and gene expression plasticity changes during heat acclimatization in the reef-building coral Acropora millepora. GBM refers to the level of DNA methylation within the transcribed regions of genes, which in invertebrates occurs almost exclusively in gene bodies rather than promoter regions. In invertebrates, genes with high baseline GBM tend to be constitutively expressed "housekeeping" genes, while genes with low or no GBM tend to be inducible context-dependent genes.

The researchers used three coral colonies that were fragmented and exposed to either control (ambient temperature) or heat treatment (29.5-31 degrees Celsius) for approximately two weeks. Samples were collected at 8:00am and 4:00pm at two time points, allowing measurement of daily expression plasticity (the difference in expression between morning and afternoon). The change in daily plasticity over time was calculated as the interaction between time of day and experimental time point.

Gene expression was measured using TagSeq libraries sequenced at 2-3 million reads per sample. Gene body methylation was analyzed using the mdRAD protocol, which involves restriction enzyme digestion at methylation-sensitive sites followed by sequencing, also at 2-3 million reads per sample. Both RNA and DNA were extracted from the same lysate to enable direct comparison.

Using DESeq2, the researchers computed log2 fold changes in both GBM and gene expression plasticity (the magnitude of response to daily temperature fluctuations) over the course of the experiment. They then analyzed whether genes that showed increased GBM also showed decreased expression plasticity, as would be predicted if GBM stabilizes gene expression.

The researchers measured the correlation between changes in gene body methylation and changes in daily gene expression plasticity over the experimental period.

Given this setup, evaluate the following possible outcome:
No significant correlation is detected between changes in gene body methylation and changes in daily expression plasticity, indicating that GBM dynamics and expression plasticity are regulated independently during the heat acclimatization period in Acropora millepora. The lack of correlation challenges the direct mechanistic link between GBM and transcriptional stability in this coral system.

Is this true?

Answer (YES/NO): NO